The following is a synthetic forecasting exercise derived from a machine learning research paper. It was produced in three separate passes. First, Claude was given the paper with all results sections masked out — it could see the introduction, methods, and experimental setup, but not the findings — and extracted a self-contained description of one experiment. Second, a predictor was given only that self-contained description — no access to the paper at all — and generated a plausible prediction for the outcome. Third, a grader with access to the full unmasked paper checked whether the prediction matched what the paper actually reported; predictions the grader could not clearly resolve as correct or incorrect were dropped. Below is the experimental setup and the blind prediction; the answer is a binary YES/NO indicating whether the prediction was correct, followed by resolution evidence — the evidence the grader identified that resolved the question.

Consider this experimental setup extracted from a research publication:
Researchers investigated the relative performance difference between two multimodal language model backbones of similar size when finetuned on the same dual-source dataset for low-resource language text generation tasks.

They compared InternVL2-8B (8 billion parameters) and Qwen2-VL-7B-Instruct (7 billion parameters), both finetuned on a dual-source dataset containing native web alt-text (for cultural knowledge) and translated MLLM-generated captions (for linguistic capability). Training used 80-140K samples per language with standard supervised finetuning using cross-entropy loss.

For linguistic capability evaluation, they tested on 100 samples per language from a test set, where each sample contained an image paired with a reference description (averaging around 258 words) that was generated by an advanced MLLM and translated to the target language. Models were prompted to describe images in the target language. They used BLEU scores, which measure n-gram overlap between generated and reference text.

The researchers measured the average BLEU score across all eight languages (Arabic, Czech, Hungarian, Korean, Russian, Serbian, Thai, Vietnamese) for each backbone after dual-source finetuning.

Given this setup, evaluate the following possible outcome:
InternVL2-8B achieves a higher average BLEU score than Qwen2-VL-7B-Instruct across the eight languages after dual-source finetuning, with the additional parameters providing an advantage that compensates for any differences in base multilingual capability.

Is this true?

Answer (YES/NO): NO